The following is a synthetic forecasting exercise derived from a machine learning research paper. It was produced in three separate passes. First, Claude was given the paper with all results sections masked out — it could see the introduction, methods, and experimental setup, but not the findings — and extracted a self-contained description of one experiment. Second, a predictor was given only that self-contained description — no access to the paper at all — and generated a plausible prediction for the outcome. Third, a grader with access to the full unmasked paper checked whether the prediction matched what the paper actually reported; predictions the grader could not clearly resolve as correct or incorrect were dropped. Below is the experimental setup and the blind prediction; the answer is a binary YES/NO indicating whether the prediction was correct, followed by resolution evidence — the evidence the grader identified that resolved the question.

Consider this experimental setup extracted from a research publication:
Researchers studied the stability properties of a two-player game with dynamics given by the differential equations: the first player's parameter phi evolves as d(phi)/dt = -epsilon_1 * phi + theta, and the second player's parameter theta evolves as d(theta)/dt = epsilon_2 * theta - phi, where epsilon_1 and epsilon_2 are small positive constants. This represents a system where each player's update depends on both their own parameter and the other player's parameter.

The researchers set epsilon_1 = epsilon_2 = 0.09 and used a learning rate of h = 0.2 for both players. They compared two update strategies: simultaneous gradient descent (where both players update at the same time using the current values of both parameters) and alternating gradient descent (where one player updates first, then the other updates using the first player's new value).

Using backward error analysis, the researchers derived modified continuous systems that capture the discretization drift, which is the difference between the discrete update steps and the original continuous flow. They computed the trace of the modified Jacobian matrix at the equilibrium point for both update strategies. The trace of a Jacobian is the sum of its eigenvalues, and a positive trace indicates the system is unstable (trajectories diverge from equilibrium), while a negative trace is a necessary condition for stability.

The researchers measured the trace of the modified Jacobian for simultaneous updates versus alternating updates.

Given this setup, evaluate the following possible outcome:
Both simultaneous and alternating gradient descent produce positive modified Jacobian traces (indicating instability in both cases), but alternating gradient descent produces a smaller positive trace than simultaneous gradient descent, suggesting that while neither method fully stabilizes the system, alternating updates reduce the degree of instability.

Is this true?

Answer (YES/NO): NO